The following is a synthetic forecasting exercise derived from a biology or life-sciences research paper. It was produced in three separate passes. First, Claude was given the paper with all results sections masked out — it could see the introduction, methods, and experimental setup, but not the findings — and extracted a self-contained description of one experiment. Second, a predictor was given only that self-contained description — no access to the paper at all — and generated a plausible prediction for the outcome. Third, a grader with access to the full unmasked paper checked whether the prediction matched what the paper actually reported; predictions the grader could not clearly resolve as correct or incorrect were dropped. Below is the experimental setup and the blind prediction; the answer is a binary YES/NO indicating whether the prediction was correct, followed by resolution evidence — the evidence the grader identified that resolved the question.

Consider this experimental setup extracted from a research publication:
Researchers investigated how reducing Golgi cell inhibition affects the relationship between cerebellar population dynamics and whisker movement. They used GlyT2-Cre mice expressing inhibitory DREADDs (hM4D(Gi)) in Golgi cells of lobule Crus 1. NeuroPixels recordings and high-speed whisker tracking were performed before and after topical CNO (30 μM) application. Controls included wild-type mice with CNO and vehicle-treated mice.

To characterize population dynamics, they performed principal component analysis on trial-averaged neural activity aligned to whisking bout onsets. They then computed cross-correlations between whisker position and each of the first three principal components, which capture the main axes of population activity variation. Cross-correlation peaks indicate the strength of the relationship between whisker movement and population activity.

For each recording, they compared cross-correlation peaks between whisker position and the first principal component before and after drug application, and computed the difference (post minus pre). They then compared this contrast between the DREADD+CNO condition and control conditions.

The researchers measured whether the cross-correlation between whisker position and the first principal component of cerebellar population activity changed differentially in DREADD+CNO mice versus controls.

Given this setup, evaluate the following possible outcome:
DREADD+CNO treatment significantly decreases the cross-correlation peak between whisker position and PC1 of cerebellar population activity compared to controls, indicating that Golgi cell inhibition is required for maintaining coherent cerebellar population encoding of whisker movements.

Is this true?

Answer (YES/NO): NO